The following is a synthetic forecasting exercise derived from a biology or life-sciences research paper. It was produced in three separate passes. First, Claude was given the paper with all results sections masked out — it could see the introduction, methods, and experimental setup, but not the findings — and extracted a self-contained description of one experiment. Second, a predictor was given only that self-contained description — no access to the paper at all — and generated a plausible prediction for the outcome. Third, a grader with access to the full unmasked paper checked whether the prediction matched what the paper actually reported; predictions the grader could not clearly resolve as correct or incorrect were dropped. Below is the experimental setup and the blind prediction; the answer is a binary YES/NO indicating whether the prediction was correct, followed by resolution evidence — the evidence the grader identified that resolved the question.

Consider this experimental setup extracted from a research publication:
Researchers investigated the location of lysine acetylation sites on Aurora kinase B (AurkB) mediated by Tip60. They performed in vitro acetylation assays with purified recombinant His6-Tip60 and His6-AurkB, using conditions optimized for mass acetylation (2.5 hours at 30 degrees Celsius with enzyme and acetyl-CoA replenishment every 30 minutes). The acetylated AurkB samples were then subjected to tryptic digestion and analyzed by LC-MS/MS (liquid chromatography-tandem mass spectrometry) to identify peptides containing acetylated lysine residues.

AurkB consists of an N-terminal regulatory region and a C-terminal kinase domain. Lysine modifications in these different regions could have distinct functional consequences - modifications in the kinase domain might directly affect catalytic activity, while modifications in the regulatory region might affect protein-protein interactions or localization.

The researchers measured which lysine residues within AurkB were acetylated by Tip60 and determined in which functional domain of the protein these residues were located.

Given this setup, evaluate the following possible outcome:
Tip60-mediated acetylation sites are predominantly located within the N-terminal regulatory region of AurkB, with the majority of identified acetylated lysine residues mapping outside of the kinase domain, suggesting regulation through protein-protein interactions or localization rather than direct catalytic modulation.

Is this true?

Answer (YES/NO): NO